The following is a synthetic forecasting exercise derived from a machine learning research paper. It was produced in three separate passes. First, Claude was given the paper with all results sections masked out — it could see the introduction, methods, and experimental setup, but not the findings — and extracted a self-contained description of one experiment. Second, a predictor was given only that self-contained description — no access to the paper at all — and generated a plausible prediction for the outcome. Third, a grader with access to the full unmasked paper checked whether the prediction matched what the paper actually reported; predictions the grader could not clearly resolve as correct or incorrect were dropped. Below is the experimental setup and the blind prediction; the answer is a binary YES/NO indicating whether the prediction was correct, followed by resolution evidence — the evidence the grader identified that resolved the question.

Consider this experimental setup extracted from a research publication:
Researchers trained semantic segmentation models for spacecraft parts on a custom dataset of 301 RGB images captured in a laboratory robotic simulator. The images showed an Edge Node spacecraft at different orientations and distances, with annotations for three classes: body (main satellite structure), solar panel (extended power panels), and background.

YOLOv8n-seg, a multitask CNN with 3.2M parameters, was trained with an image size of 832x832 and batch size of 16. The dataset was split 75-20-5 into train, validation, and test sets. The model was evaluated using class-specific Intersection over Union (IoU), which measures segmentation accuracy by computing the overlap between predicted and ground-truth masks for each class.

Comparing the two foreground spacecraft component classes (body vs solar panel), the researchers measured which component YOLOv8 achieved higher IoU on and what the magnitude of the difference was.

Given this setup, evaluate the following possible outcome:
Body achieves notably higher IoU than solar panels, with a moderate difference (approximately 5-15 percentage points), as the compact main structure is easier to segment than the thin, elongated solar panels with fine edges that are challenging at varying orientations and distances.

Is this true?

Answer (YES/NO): NO